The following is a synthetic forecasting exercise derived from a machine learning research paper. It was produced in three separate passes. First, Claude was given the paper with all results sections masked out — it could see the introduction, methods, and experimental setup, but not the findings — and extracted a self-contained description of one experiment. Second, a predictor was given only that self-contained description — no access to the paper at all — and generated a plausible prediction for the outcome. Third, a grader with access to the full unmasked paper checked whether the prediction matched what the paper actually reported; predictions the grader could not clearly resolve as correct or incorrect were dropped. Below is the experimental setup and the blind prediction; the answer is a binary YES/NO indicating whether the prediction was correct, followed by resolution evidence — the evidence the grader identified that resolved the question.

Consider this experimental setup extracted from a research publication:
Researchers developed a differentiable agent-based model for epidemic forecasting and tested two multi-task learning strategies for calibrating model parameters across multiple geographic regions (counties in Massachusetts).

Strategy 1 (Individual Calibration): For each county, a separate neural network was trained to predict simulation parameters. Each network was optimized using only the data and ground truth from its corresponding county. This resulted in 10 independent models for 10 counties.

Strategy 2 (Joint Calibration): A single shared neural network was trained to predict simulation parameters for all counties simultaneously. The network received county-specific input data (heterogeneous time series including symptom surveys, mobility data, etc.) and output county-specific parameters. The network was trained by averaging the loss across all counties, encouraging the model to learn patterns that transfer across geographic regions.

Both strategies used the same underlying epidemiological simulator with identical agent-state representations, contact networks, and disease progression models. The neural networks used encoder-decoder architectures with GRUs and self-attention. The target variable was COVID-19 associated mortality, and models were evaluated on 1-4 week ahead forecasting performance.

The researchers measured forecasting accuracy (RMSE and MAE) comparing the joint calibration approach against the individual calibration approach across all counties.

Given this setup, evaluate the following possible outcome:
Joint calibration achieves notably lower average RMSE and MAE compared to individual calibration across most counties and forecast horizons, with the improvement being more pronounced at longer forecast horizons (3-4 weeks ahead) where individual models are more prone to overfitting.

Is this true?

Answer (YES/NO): NO